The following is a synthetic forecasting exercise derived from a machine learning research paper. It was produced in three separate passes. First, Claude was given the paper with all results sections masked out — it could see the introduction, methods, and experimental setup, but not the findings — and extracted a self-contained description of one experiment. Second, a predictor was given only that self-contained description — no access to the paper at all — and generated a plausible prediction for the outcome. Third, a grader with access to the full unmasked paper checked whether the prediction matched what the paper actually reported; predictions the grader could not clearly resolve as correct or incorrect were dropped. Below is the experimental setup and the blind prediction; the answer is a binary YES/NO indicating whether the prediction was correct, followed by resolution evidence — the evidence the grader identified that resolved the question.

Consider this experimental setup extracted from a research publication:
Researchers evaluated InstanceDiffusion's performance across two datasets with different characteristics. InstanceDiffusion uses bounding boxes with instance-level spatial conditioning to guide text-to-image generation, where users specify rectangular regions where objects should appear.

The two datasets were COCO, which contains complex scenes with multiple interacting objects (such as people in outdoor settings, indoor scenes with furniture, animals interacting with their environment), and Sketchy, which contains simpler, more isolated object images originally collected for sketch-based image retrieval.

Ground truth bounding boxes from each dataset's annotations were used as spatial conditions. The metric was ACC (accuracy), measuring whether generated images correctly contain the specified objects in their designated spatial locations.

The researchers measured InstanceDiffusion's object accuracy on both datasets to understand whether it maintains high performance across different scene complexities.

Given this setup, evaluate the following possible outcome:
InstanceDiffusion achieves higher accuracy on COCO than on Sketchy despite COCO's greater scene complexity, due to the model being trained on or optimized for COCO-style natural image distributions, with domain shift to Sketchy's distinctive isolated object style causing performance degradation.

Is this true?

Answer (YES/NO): NO